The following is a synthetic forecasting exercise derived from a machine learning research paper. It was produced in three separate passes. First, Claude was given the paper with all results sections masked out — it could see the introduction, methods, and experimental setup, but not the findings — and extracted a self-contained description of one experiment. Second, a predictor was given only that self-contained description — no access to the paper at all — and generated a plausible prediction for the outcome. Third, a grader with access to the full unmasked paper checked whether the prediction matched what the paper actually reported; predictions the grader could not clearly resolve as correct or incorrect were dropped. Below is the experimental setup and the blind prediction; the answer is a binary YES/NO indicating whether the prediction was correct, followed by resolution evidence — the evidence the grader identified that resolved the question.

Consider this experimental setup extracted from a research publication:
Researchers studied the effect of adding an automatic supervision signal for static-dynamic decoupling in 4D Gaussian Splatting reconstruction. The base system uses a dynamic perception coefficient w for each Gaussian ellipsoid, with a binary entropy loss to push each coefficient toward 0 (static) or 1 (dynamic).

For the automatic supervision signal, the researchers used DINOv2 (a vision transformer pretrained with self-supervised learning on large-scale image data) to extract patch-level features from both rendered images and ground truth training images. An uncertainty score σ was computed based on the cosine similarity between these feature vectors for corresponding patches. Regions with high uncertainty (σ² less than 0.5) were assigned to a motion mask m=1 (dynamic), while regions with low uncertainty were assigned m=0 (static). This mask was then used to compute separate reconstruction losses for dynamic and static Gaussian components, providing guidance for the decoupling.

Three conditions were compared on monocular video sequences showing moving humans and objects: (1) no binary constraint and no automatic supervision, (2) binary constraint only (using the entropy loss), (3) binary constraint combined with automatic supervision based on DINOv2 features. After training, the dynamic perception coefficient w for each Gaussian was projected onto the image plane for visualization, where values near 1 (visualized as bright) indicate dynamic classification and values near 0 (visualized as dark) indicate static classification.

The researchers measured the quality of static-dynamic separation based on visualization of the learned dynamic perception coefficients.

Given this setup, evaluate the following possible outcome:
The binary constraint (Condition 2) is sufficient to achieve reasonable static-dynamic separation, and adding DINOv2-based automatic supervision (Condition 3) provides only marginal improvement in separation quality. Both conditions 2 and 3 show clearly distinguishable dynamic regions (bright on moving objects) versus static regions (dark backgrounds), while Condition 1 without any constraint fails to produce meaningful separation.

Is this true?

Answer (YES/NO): NO